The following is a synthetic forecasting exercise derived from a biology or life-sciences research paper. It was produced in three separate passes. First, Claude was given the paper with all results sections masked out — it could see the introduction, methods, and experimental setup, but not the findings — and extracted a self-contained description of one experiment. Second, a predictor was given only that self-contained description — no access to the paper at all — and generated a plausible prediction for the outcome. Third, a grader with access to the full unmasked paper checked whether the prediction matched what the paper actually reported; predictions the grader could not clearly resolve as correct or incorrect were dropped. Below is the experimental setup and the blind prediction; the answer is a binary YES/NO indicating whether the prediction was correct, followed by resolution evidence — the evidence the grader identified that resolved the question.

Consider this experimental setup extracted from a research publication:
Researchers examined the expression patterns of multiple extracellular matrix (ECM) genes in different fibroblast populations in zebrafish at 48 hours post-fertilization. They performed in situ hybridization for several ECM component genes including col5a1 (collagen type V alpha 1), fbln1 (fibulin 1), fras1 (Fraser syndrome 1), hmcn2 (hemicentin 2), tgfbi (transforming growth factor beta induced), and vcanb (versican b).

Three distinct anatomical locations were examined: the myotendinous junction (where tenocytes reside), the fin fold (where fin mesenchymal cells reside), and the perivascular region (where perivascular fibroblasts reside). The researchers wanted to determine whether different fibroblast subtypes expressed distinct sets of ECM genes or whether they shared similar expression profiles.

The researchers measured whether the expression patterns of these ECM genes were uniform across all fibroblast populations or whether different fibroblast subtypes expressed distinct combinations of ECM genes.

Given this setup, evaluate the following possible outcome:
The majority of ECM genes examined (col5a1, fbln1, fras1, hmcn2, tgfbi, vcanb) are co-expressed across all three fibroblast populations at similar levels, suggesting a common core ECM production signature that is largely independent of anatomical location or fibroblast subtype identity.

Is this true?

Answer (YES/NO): NO